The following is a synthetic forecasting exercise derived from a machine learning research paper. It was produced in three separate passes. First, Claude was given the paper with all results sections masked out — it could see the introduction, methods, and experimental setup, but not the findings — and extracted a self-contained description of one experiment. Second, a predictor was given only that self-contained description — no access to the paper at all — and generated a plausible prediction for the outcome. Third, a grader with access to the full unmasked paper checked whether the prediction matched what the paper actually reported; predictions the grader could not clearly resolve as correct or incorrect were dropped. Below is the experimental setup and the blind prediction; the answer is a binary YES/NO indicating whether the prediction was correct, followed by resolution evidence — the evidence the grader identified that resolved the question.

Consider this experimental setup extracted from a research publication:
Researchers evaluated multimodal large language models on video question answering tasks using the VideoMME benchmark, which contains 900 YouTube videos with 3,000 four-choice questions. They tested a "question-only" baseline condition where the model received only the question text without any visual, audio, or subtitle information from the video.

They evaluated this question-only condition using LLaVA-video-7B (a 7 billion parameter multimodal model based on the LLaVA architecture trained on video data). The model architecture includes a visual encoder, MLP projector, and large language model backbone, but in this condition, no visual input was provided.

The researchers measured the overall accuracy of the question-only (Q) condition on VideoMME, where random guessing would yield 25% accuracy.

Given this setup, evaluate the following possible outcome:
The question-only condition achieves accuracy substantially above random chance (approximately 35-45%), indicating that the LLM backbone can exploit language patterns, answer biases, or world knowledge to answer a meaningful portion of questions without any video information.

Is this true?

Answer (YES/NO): YES